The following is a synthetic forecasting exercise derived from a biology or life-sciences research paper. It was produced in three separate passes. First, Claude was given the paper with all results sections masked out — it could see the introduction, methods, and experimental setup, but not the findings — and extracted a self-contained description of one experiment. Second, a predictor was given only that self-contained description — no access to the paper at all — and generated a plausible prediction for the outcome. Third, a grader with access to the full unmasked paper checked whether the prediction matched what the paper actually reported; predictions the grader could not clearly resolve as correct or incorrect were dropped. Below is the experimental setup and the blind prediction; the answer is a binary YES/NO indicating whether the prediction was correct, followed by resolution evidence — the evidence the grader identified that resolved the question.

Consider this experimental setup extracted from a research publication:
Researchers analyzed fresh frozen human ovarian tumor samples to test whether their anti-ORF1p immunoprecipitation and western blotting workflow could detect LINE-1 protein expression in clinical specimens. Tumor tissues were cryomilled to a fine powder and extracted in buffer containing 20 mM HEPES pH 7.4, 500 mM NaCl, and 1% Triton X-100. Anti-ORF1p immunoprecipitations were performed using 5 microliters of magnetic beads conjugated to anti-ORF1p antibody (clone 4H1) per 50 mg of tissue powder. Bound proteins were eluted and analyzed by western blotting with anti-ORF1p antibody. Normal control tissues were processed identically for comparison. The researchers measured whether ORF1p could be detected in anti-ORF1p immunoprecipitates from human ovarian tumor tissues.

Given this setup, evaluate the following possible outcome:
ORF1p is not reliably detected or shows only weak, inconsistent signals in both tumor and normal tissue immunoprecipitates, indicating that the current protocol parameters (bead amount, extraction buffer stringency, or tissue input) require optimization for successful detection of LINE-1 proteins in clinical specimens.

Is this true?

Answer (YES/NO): NO